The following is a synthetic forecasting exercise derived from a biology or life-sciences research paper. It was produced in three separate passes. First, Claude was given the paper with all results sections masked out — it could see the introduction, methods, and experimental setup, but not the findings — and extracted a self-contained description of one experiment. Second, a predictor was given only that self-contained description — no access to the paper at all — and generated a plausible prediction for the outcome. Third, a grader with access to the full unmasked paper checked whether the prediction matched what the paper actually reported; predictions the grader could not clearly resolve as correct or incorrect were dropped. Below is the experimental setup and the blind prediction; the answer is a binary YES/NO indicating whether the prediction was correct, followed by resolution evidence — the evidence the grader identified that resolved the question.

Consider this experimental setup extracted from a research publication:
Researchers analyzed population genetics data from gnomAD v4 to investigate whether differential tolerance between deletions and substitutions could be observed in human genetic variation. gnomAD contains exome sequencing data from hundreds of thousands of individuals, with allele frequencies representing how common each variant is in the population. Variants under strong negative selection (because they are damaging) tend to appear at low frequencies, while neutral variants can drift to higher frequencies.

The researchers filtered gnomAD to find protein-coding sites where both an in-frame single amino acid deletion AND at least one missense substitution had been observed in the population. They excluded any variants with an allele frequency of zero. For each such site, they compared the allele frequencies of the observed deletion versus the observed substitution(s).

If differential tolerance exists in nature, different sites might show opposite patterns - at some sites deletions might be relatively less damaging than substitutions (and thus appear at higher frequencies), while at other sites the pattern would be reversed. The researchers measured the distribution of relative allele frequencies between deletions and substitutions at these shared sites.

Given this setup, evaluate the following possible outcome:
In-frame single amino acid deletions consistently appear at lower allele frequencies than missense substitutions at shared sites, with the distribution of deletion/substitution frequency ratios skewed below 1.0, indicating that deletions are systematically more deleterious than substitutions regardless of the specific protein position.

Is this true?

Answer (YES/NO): NO